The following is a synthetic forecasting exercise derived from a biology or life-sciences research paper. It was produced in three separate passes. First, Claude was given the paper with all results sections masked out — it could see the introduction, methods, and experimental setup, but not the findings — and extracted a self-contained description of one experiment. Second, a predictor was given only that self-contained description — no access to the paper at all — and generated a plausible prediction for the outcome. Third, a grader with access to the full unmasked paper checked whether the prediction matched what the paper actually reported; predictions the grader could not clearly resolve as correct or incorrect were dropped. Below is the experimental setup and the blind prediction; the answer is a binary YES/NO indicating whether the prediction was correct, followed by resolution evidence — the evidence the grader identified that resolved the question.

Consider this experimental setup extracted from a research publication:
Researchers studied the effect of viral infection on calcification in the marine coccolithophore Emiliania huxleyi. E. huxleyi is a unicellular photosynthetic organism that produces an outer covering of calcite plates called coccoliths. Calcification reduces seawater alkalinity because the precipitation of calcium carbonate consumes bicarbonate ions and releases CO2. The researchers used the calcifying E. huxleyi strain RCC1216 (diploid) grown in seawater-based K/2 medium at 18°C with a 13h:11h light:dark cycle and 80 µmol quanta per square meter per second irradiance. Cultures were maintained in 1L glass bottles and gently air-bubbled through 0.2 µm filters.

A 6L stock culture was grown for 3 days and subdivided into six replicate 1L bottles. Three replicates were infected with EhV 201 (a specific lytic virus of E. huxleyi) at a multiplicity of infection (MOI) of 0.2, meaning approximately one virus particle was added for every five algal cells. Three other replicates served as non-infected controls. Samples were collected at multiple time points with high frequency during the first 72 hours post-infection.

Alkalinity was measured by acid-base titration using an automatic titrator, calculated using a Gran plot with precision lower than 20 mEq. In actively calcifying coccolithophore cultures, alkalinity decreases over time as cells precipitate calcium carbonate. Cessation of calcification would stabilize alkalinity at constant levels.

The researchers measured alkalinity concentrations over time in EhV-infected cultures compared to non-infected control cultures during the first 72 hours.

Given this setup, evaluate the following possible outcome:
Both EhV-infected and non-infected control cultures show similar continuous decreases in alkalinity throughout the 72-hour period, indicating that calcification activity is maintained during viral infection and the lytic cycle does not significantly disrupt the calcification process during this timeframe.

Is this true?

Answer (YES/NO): NO